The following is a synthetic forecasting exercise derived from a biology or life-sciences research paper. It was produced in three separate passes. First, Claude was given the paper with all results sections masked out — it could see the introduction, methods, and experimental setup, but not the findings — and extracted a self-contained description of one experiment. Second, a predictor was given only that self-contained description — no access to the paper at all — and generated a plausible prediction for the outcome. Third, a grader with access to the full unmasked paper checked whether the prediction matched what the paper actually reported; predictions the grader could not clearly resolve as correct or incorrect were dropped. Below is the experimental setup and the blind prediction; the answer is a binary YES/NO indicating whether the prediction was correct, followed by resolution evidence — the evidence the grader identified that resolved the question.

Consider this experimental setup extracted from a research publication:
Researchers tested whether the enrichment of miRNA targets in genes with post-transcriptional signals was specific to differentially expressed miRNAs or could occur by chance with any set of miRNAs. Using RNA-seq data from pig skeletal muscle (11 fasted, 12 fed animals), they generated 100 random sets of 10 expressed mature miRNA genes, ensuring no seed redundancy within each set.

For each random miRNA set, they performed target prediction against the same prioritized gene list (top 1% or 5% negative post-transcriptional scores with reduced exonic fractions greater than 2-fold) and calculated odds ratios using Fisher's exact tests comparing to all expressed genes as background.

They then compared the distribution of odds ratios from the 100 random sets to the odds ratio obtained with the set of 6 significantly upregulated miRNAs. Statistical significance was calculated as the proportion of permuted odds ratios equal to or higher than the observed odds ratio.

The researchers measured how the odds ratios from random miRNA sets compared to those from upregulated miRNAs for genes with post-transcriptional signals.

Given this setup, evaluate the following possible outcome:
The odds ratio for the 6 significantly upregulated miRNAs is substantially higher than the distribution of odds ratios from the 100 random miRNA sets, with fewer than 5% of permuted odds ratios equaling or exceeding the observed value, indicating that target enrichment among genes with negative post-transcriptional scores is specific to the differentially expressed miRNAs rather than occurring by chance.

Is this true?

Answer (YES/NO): YES